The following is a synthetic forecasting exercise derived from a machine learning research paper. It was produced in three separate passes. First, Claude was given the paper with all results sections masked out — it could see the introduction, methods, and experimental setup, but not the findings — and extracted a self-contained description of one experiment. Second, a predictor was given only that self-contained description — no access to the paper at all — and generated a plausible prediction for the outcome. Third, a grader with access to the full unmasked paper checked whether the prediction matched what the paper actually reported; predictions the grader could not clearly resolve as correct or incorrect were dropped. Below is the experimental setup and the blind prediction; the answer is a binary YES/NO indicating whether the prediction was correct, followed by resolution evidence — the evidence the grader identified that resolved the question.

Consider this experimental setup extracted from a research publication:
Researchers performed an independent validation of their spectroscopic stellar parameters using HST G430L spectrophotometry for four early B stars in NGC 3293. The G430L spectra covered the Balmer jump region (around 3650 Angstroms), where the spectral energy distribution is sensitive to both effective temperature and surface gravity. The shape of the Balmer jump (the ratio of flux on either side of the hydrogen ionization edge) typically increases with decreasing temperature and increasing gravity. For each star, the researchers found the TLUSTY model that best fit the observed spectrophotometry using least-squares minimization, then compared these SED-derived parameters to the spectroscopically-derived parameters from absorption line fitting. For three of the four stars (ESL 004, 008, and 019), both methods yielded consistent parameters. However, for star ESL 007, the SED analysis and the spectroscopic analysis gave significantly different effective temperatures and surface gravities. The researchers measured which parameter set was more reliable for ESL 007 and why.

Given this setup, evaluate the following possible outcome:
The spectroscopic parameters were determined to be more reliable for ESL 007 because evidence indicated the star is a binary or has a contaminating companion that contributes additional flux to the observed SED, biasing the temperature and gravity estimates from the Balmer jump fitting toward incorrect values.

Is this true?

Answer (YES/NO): NO